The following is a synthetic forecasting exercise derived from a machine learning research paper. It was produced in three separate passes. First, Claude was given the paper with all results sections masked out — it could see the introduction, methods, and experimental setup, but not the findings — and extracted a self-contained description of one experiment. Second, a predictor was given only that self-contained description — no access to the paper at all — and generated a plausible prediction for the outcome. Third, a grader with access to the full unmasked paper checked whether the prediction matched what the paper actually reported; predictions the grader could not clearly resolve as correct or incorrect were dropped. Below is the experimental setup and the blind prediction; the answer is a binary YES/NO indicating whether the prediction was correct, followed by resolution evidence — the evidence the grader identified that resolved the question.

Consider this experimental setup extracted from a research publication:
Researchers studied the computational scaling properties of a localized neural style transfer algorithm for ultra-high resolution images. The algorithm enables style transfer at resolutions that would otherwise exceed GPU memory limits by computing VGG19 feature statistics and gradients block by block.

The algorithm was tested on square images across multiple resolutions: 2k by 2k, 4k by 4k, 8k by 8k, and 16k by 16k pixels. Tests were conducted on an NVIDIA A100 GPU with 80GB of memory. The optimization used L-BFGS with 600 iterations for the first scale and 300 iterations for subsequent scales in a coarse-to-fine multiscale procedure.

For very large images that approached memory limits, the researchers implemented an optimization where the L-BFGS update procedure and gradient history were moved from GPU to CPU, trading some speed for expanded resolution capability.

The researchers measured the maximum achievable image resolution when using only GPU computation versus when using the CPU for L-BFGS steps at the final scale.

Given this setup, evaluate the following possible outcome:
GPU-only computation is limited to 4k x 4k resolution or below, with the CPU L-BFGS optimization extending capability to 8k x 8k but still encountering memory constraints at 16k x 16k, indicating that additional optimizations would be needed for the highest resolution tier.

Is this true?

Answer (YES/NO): NO